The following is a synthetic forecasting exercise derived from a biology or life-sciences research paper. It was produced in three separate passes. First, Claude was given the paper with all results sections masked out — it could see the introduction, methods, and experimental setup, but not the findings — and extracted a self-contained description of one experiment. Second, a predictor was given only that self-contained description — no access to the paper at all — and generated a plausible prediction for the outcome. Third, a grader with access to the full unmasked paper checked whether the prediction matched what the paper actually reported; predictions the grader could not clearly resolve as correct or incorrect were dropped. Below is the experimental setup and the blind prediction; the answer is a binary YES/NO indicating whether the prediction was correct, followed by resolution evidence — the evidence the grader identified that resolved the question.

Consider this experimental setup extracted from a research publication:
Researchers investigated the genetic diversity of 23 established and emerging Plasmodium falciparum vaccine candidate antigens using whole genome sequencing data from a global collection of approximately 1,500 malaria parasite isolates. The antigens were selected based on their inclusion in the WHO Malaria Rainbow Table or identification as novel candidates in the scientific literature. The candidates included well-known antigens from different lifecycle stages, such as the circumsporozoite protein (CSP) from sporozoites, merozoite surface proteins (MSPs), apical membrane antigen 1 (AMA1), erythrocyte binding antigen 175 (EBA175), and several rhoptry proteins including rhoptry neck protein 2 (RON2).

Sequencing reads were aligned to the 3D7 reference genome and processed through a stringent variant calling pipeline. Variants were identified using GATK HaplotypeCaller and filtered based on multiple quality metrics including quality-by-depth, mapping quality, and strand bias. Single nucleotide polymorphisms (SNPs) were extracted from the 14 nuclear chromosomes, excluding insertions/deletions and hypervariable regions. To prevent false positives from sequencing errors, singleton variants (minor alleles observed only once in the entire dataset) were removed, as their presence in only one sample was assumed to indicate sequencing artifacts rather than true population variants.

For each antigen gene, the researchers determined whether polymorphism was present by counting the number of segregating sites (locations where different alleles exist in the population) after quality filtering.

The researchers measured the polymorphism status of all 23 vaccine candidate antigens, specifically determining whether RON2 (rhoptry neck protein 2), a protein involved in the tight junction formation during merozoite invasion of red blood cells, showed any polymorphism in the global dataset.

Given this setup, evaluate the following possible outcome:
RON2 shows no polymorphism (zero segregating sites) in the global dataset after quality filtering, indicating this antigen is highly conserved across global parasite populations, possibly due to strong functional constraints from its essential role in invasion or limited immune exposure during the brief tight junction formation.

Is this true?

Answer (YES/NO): YES